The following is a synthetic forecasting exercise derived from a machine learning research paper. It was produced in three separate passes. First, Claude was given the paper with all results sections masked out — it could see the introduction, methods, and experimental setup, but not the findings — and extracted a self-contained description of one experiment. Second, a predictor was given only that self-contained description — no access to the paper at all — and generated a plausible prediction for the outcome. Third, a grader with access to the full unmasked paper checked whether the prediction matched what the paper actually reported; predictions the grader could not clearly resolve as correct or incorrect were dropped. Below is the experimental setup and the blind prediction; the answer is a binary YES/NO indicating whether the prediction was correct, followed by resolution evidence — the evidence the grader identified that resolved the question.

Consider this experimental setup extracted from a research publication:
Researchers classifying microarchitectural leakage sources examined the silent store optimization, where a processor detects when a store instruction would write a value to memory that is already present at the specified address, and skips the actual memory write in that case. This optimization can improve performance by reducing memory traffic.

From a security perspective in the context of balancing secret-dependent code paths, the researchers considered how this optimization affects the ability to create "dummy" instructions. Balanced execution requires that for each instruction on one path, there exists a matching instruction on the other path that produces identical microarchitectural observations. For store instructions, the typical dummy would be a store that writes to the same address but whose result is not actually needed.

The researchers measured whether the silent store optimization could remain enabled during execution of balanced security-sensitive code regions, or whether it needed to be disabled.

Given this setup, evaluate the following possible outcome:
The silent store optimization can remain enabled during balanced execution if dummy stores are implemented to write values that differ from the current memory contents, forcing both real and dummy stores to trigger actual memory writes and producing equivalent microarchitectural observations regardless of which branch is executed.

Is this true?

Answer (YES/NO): NO